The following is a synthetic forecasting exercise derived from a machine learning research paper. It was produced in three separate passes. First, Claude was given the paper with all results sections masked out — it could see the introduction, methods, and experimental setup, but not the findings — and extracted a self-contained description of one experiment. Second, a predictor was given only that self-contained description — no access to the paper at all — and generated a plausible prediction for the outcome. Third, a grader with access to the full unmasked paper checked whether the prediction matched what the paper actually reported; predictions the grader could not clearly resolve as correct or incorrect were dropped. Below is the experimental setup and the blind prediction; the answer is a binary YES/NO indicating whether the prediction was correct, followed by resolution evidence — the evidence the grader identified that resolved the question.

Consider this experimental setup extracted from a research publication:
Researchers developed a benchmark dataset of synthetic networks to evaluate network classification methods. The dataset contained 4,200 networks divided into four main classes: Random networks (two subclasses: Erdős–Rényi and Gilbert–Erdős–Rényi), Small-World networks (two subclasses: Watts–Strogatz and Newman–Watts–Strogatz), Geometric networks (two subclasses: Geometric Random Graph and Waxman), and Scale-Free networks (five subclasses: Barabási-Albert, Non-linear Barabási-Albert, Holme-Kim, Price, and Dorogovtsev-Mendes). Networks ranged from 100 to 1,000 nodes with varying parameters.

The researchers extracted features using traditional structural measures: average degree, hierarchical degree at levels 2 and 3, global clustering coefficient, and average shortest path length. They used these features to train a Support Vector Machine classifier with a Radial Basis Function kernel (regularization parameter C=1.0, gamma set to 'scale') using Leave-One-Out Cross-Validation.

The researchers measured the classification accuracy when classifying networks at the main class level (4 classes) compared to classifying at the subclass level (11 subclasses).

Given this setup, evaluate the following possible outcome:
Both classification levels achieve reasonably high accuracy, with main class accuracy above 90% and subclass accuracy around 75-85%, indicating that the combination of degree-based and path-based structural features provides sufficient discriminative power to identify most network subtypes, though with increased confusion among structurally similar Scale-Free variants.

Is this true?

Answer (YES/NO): NO